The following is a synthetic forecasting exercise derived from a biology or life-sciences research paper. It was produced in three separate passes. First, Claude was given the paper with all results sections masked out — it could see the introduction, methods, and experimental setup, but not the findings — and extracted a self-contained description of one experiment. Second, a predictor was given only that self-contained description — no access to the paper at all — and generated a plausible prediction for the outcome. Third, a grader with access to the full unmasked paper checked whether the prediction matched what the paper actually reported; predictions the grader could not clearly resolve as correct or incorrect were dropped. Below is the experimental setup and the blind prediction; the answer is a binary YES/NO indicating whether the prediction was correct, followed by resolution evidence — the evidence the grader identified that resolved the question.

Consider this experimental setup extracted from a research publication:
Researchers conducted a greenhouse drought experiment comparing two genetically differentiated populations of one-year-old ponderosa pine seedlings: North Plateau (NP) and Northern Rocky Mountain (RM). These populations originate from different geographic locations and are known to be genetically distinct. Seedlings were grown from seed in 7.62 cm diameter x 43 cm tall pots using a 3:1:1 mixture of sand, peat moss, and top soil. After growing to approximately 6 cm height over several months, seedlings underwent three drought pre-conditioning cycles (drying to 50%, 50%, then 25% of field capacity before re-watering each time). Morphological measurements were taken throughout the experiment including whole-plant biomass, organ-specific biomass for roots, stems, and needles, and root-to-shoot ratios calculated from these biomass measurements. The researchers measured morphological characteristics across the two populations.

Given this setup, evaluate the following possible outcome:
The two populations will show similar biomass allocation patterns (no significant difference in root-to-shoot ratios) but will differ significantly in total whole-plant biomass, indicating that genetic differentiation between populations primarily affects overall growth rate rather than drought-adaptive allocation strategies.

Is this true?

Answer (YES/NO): NO